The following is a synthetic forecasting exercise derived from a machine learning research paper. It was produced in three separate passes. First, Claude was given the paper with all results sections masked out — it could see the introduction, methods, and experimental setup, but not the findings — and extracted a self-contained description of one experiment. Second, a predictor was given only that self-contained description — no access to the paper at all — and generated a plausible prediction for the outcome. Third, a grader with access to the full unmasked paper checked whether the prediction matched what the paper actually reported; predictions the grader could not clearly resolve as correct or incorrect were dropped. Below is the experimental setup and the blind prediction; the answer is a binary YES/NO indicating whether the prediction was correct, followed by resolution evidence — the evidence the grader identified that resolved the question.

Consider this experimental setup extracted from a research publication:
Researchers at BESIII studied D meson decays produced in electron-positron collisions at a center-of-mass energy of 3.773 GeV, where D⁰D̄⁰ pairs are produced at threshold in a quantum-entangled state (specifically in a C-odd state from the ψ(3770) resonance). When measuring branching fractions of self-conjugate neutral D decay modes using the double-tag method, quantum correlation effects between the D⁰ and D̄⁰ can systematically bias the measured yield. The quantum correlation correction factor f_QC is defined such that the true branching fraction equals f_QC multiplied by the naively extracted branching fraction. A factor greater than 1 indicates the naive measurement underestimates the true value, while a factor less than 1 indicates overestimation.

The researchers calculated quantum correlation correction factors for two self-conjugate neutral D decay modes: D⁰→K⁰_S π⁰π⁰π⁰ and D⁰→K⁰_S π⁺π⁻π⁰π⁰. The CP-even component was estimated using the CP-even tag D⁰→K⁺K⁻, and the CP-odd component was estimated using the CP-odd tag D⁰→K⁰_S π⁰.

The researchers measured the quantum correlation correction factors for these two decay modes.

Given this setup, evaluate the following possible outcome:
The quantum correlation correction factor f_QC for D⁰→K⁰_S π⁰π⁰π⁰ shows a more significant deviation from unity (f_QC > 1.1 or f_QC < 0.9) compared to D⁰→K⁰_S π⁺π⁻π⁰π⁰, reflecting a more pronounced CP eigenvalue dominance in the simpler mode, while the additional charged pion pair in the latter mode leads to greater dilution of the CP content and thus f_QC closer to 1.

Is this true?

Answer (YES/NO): NO